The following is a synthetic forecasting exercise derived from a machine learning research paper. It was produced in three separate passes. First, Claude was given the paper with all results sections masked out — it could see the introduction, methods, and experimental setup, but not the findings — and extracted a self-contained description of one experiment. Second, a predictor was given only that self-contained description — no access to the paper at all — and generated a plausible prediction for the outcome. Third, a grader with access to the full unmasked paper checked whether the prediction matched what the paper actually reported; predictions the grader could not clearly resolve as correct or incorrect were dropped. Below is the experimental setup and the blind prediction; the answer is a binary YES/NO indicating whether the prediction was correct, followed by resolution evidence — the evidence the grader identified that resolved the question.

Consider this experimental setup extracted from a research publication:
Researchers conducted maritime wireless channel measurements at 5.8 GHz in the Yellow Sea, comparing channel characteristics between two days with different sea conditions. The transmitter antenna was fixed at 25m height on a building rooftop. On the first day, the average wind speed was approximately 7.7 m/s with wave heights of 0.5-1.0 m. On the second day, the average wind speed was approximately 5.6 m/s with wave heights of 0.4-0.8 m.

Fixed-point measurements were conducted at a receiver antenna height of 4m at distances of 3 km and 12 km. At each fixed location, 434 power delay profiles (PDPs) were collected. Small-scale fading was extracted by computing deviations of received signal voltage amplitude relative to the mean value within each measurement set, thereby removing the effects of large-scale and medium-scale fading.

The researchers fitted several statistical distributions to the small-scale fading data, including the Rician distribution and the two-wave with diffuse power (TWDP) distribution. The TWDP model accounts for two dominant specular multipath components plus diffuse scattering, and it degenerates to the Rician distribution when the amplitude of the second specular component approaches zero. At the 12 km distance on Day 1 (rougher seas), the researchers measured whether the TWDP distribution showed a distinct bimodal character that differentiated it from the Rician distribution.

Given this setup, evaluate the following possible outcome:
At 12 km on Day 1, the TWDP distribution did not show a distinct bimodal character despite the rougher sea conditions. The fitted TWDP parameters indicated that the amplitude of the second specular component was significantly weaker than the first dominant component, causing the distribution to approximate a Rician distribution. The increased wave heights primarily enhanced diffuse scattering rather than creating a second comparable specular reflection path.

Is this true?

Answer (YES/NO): NO